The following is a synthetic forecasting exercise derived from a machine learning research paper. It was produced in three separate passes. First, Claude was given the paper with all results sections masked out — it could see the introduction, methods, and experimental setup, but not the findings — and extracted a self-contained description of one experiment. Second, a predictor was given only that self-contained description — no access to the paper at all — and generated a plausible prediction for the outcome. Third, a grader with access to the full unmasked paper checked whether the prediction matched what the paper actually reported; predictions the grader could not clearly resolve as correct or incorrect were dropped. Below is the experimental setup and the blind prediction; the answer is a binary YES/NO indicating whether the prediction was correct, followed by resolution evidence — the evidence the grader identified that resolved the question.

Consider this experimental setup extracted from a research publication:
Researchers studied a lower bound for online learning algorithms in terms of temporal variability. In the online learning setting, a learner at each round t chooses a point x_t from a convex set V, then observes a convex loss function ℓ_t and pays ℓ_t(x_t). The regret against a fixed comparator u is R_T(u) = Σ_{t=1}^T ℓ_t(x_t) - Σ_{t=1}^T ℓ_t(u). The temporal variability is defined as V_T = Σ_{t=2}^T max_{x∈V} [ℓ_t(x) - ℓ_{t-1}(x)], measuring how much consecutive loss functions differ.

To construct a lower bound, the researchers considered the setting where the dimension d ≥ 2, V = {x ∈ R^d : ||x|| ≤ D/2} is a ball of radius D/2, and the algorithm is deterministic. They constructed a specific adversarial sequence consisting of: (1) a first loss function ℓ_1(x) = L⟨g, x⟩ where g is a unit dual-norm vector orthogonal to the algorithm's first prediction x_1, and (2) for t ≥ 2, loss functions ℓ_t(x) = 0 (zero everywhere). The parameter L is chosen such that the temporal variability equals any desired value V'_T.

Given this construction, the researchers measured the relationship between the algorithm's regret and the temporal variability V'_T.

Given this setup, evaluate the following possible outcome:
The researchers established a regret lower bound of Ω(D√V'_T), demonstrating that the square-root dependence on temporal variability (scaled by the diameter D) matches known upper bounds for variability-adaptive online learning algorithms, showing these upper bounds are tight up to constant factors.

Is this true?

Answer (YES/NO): NO